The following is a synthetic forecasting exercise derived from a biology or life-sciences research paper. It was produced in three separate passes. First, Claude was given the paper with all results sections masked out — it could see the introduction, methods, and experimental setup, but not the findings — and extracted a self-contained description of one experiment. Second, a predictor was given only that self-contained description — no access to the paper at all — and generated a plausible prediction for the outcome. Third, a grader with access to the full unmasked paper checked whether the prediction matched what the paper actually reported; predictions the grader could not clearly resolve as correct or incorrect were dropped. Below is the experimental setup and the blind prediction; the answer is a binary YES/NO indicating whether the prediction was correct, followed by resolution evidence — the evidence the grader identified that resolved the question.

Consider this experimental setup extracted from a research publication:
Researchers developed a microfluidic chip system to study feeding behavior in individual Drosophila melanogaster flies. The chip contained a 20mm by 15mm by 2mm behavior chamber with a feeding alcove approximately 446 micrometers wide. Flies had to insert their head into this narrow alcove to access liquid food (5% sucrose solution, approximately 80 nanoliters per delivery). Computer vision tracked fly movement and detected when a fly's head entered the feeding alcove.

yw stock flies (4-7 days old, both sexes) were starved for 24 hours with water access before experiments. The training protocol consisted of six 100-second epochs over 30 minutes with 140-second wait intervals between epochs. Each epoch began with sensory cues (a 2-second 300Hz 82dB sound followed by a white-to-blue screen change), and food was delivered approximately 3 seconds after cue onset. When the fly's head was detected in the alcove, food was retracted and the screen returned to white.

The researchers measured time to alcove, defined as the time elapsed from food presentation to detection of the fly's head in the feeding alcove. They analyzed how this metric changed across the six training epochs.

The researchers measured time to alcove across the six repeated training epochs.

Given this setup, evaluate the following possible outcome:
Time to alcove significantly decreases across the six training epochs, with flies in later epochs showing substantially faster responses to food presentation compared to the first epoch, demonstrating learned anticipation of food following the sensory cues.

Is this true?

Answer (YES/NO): NO